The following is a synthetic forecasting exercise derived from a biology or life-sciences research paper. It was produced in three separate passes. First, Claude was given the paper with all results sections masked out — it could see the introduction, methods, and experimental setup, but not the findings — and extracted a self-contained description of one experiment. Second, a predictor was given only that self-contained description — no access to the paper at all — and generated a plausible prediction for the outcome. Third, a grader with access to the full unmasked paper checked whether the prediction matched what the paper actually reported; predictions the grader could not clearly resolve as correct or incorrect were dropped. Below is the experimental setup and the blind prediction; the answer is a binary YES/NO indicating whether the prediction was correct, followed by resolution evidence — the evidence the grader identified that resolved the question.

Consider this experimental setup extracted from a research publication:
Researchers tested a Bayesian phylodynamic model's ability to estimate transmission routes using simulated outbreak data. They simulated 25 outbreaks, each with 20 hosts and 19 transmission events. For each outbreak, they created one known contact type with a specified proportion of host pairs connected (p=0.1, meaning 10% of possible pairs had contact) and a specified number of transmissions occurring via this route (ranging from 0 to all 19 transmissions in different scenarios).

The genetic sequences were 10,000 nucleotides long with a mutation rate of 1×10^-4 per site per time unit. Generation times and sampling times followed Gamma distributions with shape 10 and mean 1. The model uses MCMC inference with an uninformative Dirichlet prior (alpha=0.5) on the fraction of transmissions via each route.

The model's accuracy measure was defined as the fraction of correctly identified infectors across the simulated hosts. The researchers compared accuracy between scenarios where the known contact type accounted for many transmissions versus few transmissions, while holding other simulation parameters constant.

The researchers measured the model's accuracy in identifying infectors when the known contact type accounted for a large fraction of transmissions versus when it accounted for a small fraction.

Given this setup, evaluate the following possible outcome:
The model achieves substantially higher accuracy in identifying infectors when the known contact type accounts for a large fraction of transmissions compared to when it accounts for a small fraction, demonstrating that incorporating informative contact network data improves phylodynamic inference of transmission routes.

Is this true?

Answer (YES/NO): YES